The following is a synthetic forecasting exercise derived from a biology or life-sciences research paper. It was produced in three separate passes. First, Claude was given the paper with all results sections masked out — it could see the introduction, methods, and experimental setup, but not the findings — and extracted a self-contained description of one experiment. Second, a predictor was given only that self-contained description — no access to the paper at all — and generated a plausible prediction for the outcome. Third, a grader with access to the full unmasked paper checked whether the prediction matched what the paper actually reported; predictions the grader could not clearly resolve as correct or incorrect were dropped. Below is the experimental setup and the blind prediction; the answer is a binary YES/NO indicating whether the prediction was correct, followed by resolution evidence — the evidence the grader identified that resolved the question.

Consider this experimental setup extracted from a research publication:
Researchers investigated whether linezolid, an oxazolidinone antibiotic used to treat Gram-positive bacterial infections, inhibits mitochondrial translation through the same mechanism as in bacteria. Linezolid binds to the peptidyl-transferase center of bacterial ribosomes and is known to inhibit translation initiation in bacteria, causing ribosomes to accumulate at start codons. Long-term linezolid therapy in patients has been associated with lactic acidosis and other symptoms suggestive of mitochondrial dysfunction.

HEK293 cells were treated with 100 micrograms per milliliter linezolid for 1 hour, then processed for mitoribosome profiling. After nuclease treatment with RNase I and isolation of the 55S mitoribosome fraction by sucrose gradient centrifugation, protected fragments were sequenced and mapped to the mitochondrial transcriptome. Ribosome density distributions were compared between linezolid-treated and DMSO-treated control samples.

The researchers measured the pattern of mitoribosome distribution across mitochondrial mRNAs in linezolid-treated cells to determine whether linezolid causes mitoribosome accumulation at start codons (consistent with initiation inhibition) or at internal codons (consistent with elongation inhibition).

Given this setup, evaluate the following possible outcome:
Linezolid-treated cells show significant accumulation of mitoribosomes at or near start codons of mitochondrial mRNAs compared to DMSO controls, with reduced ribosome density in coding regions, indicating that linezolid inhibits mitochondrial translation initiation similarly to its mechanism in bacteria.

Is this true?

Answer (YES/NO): NO